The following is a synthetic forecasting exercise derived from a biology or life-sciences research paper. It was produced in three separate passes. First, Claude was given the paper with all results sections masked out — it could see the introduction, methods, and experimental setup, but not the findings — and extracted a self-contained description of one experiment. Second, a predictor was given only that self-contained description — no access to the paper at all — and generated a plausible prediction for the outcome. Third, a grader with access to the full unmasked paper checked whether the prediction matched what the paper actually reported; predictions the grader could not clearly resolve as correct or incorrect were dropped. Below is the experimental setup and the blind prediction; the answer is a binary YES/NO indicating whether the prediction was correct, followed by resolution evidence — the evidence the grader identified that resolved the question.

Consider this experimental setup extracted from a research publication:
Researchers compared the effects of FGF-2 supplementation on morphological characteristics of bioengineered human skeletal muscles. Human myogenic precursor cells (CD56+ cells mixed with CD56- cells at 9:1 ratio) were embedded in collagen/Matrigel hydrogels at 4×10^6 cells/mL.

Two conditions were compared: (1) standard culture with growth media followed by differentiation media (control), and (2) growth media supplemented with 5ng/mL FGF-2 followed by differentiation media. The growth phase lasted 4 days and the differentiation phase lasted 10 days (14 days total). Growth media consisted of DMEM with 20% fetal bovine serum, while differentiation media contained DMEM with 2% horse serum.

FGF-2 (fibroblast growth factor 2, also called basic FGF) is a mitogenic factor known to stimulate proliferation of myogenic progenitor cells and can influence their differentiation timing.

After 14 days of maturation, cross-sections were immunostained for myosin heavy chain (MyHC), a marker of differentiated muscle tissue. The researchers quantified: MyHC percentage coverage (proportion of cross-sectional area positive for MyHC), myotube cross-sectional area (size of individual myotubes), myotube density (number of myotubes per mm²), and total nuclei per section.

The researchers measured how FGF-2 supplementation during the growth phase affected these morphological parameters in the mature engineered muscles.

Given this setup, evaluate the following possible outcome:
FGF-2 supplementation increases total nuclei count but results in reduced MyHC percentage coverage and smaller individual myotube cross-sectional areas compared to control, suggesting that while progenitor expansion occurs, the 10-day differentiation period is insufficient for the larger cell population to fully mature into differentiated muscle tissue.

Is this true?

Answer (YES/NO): NO